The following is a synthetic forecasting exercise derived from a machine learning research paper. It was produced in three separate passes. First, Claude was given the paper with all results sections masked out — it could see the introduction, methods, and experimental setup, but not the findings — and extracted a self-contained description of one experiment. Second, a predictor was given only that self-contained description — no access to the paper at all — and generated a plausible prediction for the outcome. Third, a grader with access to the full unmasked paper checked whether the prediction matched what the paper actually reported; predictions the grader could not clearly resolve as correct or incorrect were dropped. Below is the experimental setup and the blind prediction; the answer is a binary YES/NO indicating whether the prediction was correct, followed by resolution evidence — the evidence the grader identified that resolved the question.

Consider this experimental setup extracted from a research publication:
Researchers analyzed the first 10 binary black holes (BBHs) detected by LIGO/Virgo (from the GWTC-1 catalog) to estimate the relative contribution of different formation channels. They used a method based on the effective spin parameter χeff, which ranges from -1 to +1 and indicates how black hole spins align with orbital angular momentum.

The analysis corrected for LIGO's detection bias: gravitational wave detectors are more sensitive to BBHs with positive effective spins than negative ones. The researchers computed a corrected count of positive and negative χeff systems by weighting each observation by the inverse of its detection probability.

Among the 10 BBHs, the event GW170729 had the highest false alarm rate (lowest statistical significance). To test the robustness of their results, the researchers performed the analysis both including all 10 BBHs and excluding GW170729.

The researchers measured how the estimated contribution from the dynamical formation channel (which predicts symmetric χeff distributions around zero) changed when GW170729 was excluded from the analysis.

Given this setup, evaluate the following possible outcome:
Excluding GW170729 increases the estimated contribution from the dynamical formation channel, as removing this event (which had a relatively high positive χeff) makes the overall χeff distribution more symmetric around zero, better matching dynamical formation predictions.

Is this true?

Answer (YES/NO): YES